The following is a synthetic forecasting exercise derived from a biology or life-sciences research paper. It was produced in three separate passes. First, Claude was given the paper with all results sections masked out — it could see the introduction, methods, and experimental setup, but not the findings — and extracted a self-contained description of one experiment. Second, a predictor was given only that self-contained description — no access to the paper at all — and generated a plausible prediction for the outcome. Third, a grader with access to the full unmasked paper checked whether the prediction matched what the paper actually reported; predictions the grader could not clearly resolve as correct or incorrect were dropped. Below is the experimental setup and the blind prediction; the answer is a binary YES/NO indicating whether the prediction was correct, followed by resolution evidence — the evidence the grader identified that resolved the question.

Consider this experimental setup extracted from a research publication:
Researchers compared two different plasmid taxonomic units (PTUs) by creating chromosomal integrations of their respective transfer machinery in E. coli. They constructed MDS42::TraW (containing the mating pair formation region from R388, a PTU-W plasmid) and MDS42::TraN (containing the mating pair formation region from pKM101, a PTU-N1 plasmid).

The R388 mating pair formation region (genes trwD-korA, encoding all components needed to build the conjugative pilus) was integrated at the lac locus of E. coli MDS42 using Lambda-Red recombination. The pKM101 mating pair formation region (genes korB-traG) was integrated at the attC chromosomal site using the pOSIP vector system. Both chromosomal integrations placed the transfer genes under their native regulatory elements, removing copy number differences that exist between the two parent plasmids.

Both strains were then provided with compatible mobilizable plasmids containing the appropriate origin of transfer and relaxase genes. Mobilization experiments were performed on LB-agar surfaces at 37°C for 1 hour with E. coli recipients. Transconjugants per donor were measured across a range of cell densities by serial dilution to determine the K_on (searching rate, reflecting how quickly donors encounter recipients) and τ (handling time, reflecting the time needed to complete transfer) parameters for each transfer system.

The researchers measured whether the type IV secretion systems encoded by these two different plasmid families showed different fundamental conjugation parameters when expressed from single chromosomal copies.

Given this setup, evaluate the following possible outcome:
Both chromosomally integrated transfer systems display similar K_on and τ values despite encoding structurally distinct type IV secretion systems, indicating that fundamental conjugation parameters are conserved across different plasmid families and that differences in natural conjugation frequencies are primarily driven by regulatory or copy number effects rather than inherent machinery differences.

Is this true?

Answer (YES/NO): NO